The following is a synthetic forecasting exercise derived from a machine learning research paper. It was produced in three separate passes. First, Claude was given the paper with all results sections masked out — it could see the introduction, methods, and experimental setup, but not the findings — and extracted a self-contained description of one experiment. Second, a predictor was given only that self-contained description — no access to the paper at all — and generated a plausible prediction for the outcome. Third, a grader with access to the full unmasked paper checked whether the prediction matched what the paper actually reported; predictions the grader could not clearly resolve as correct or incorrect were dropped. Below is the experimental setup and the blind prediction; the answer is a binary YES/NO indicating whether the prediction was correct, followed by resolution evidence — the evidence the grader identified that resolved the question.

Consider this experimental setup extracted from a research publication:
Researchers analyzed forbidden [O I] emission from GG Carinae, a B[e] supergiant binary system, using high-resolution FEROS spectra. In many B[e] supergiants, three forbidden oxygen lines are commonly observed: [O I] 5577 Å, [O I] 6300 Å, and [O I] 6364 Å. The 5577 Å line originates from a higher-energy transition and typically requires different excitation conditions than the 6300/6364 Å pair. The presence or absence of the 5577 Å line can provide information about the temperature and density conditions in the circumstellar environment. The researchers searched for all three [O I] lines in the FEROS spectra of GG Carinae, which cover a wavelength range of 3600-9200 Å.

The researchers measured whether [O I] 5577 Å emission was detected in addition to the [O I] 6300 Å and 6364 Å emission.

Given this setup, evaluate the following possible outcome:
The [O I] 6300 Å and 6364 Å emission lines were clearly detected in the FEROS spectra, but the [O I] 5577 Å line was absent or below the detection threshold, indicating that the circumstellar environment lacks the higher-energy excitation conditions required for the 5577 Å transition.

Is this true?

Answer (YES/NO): YES